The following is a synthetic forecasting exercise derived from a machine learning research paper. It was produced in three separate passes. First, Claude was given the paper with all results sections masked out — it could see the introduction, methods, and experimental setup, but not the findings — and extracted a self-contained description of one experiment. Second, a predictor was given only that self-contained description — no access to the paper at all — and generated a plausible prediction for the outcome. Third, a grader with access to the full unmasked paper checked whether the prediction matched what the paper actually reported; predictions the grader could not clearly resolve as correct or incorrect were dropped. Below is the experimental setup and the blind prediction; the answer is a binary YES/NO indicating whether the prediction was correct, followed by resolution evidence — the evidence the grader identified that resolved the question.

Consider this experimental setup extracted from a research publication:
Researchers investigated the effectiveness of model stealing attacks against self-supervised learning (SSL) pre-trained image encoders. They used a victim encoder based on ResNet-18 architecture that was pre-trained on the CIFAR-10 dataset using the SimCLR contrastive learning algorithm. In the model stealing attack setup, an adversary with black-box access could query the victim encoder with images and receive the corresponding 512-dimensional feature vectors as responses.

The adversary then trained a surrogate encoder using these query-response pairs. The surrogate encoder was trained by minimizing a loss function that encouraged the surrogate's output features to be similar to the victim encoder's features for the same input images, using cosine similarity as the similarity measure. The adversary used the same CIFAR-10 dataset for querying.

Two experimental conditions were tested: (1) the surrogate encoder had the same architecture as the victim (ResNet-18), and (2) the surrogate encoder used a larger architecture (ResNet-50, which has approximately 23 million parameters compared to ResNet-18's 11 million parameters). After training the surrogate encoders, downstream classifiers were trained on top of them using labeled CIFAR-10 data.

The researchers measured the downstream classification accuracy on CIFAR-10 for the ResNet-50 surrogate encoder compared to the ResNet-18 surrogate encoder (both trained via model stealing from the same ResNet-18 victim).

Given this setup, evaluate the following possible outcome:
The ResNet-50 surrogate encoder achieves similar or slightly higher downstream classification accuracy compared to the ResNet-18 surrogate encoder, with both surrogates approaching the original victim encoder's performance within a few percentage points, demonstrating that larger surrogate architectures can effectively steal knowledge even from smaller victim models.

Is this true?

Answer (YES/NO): NO